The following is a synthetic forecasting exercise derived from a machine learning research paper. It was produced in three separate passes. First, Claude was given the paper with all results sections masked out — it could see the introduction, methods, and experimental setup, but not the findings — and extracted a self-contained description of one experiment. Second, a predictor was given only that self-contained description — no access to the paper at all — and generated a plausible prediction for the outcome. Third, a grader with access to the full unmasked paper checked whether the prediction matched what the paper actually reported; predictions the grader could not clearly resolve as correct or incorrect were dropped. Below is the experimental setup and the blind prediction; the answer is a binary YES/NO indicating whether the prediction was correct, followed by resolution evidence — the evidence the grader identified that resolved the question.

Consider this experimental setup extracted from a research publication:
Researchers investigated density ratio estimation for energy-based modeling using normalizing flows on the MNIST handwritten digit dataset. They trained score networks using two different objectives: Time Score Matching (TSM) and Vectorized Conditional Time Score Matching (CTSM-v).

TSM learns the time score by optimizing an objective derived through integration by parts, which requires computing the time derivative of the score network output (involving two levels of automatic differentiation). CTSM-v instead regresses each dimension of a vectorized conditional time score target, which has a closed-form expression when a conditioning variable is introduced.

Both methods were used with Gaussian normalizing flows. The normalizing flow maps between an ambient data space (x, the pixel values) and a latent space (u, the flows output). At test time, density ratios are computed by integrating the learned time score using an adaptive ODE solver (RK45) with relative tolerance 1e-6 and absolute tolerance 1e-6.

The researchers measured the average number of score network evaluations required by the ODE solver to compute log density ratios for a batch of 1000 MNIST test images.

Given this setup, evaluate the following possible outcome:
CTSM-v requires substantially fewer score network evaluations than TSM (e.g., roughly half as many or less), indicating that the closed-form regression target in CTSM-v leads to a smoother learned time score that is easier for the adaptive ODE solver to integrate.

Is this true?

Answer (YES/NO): NO